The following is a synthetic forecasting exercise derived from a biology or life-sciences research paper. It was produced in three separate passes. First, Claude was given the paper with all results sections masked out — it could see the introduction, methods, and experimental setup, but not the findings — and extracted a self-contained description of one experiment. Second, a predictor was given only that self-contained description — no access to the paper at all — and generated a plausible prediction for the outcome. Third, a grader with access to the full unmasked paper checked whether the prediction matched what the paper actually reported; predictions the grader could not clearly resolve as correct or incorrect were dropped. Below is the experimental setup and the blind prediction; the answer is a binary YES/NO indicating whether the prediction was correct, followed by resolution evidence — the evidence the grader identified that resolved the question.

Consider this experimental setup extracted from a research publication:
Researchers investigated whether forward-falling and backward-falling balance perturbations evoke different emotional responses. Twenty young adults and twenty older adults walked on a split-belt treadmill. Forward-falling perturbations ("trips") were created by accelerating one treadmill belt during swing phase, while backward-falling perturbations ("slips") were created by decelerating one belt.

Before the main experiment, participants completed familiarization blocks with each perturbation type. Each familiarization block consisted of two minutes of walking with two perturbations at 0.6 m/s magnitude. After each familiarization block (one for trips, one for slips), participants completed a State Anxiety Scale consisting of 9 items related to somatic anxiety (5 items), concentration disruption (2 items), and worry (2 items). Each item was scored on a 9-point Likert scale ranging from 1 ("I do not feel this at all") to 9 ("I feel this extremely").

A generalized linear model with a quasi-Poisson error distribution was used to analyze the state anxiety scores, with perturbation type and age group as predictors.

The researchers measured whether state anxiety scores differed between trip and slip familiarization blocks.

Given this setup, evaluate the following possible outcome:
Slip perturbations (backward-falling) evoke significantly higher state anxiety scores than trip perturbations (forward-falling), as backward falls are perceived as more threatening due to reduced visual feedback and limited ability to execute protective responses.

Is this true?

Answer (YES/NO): NO